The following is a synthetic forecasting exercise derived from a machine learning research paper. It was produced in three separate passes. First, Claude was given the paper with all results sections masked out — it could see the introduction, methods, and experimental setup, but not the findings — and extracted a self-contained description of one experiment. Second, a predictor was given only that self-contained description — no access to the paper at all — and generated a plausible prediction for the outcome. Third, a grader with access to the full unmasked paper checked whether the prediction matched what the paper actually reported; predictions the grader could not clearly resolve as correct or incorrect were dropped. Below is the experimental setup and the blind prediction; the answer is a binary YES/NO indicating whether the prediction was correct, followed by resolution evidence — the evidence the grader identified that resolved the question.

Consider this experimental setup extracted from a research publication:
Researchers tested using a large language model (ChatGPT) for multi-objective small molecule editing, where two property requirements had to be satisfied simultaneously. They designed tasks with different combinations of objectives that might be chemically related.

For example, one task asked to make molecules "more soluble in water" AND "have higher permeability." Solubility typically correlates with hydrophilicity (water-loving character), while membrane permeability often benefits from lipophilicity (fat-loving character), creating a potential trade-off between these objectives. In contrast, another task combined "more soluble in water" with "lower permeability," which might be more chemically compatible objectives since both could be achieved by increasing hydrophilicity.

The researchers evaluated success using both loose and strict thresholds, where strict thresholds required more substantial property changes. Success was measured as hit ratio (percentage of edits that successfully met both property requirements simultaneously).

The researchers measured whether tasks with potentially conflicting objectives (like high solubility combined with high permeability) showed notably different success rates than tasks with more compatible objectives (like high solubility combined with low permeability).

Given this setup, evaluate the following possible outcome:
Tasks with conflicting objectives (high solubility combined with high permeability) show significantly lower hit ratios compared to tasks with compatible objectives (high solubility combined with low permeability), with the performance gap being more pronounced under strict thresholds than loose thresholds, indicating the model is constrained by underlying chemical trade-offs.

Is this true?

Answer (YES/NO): YES